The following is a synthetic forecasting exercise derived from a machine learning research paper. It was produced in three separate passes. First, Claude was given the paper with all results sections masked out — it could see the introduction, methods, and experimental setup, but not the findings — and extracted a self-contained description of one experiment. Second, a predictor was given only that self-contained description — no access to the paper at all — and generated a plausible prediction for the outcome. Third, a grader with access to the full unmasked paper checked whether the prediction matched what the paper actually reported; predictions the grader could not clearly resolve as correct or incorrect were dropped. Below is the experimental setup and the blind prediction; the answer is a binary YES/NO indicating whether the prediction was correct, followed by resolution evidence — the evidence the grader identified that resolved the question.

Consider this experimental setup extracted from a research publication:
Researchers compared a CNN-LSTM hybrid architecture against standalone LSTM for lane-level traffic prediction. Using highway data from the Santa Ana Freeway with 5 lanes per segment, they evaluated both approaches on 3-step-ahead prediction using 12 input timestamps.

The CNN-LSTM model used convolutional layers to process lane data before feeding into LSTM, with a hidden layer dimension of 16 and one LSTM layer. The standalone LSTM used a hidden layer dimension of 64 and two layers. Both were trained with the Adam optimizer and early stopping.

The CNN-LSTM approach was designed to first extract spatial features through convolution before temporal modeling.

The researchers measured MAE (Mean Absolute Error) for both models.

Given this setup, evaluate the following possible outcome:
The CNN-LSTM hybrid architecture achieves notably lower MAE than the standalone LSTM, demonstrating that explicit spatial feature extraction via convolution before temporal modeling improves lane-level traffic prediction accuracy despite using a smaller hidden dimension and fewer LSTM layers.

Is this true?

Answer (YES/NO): NO